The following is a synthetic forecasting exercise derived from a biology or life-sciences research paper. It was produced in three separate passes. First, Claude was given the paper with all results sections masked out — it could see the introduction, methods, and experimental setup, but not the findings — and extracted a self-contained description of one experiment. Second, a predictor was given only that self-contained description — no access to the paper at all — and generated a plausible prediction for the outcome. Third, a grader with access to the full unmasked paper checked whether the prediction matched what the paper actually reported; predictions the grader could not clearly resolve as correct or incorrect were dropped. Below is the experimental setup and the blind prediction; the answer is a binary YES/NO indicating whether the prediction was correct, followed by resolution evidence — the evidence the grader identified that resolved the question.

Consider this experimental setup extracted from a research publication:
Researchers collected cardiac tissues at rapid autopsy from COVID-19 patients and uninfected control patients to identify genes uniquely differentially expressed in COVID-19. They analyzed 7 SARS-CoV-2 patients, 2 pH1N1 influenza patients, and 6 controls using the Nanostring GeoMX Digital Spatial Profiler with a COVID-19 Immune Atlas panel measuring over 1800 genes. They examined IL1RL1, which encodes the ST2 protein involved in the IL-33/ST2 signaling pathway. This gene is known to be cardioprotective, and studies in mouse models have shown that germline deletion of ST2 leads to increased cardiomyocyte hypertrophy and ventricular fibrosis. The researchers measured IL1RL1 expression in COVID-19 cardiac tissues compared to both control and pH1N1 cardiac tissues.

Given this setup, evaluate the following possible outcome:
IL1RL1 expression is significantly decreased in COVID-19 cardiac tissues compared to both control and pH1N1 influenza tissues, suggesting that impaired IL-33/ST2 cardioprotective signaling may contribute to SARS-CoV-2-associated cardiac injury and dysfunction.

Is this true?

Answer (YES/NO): YES